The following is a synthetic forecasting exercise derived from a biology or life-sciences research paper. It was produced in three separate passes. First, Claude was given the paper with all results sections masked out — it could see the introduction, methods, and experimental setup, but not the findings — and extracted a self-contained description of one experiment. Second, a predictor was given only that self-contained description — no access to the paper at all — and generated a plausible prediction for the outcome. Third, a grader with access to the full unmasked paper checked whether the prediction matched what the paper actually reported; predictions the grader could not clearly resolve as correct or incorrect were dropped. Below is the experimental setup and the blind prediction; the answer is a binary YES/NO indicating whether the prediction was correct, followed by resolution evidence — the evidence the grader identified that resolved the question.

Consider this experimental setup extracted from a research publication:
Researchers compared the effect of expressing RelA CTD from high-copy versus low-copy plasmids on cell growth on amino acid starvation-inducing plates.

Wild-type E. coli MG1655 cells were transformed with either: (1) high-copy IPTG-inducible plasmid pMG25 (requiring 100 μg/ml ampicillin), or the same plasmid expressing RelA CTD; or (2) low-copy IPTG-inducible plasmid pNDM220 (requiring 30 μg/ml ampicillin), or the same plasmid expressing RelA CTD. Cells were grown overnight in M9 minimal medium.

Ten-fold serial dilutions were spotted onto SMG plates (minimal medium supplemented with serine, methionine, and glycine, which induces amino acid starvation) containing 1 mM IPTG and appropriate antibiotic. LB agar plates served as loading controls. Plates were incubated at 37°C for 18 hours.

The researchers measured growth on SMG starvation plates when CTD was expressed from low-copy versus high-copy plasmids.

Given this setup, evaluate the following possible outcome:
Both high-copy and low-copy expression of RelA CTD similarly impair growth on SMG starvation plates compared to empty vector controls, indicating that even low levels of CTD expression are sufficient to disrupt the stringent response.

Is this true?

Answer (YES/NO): NO